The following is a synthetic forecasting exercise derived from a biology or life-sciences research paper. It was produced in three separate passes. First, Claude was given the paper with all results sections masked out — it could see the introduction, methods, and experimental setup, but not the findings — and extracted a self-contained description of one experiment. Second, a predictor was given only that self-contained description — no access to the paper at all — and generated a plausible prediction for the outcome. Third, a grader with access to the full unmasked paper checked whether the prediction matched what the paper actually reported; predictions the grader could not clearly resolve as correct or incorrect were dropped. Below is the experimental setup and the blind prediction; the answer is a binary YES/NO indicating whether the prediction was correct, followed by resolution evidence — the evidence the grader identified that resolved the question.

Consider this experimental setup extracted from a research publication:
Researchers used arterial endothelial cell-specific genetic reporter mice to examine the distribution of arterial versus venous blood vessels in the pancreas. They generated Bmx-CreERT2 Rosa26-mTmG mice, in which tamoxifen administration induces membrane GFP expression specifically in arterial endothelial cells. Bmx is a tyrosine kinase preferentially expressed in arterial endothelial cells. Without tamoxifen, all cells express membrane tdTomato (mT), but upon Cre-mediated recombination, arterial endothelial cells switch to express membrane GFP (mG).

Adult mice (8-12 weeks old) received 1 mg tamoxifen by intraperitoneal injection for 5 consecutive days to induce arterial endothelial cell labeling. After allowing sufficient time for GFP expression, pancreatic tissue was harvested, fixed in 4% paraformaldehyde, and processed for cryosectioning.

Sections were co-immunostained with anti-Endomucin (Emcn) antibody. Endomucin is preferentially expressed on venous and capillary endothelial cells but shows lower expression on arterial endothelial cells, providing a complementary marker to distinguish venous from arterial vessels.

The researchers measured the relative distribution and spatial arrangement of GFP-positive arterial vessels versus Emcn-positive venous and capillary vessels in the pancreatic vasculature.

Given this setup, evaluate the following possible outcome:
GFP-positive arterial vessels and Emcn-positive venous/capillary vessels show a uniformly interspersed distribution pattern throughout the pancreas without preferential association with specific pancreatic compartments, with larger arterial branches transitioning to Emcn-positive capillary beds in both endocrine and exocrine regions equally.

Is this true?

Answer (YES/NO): NO